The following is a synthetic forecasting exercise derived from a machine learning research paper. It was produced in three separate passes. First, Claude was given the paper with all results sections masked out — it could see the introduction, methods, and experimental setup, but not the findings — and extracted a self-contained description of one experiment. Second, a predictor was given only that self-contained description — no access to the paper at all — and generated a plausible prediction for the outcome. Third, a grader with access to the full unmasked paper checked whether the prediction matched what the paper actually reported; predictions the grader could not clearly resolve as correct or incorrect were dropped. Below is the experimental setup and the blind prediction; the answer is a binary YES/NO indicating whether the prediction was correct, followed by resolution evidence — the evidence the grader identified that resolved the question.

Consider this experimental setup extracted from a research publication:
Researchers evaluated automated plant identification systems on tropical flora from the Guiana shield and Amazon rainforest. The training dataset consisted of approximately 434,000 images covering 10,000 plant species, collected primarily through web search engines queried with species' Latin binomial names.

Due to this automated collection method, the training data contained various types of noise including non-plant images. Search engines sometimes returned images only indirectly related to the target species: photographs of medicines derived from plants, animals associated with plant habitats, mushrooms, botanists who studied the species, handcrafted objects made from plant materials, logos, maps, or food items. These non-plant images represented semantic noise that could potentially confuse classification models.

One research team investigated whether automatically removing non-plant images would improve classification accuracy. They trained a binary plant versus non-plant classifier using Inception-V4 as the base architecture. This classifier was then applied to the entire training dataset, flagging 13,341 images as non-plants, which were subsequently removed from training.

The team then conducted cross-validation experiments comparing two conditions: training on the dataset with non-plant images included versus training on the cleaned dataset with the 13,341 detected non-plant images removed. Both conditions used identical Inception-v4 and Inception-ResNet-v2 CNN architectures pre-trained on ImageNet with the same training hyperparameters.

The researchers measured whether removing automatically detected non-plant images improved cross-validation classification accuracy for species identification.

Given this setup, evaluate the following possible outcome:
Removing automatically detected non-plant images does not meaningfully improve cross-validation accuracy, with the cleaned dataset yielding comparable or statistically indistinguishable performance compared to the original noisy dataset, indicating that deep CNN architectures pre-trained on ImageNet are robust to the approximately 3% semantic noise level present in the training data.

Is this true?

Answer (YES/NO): YES